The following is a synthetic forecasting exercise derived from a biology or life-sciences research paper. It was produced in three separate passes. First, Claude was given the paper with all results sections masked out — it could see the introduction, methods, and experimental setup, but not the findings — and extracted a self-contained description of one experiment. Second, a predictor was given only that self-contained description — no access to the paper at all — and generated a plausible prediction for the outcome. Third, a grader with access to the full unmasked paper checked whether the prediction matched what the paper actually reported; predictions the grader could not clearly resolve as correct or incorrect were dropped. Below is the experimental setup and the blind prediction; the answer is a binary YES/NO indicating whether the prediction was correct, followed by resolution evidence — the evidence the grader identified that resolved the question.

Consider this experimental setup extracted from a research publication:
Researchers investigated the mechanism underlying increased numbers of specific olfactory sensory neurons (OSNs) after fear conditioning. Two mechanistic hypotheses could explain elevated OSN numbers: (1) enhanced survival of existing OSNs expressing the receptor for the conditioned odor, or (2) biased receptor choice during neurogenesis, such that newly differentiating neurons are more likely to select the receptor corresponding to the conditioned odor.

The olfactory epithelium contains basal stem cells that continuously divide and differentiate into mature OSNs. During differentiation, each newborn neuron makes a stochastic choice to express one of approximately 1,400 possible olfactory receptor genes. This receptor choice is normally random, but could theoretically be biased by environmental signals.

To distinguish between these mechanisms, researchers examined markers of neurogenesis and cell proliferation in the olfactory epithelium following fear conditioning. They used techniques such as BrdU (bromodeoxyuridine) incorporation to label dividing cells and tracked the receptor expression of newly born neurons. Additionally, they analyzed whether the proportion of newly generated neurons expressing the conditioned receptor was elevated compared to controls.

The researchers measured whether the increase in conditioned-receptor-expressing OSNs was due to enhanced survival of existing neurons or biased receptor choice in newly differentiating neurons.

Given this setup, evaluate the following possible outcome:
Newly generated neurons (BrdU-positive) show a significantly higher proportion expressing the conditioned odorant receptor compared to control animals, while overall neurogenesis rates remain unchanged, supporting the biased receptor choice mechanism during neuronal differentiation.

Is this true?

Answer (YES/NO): YES